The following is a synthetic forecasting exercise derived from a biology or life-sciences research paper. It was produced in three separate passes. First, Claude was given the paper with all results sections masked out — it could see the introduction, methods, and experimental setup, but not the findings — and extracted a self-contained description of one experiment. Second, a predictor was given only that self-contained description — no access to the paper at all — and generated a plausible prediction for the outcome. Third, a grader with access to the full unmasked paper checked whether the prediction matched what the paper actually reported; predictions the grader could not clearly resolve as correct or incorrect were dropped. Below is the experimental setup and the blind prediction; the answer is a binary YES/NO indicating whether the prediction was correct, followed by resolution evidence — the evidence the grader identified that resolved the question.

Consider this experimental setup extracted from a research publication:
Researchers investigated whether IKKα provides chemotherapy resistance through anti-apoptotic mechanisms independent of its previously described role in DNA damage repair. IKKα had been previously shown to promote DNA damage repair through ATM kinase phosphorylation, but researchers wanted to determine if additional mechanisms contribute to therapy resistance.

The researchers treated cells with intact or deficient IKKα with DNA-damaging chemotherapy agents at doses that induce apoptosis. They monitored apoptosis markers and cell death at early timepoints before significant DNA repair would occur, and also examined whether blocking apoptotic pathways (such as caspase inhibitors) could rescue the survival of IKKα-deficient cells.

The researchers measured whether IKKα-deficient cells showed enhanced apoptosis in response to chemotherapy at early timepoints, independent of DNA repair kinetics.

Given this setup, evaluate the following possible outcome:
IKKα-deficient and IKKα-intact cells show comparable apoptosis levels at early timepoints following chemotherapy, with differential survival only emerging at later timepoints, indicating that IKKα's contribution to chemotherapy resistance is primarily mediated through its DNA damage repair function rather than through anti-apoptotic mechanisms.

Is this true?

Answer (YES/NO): NO